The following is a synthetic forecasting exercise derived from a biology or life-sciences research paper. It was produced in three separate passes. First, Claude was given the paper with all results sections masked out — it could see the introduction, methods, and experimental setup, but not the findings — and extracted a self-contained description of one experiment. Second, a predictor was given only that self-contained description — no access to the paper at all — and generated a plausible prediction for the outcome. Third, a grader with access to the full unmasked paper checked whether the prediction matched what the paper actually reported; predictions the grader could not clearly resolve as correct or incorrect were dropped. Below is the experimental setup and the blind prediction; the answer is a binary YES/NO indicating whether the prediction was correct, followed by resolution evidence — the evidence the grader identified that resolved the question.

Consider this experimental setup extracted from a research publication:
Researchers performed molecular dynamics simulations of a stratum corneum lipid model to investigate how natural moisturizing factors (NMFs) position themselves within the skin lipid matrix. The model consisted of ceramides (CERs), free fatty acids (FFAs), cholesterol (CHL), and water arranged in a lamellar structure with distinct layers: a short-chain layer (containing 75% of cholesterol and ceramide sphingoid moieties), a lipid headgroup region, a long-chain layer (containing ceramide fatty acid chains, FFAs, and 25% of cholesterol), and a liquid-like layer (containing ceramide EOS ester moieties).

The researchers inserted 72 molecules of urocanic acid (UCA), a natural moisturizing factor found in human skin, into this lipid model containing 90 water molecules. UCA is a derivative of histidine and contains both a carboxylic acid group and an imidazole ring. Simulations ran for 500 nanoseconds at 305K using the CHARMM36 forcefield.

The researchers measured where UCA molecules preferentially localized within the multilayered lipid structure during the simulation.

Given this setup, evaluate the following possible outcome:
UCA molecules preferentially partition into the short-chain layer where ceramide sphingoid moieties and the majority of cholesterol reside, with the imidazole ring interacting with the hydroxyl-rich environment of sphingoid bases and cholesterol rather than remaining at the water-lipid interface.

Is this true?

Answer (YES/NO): NO